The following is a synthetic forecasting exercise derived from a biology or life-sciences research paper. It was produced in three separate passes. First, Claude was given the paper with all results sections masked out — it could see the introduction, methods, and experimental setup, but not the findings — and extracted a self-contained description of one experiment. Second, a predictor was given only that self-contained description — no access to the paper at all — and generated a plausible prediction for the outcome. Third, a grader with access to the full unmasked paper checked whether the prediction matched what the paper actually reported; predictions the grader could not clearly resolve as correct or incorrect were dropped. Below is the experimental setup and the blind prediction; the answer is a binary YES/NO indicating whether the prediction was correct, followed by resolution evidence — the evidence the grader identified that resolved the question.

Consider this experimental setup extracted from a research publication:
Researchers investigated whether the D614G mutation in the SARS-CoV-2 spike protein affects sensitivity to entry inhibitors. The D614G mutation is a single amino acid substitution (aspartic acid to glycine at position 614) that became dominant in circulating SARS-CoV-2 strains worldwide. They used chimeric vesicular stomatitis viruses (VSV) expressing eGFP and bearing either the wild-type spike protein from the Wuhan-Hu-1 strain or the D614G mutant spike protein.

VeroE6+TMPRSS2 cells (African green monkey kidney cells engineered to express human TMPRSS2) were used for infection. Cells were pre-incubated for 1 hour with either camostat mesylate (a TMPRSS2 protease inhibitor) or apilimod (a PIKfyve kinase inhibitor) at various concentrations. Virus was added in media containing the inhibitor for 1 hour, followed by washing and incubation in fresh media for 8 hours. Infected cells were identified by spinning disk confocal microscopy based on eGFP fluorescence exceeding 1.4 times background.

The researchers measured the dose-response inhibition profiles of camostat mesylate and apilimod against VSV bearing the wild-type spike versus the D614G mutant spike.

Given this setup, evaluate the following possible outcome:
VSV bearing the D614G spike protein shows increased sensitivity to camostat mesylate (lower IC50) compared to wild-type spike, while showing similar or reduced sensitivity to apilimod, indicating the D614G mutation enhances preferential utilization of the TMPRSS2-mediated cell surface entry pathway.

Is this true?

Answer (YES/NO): NO